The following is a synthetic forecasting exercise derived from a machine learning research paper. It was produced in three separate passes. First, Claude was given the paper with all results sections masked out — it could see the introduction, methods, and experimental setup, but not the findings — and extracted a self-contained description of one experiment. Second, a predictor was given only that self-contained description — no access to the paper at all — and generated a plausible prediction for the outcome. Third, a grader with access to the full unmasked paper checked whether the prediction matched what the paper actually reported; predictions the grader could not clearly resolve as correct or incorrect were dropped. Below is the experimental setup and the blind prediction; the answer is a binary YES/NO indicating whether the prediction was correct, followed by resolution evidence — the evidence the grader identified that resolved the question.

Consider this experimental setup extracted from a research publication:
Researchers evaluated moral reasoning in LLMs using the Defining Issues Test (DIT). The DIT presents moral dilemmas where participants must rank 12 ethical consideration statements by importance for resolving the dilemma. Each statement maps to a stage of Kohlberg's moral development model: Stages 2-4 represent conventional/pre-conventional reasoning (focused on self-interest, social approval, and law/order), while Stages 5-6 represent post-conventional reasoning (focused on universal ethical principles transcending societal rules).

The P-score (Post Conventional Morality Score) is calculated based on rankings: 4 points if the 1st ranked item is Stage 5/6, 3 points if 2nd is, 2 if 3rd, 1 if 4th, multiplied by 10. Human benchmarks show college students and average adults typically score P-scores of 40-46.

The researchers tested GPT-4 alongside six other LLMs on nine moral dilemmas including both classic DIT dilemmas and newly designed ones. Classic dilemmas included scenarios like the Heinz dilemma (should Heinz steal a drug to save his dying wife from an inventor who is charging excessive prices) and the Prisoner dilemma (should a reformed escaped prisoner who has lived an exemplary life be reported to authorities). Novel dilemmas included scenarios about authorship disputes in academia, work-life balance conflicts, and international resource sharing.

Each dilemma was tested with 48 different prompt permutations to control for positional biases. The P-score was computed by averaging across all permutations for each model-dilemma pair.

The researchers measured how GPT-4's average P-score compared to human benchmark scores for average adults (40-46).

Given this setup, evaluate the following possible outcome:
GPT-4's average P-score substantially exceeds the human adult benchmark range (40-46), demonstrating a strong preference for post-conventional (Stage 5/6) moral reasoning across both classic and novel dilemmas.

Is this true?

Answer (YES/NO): NO